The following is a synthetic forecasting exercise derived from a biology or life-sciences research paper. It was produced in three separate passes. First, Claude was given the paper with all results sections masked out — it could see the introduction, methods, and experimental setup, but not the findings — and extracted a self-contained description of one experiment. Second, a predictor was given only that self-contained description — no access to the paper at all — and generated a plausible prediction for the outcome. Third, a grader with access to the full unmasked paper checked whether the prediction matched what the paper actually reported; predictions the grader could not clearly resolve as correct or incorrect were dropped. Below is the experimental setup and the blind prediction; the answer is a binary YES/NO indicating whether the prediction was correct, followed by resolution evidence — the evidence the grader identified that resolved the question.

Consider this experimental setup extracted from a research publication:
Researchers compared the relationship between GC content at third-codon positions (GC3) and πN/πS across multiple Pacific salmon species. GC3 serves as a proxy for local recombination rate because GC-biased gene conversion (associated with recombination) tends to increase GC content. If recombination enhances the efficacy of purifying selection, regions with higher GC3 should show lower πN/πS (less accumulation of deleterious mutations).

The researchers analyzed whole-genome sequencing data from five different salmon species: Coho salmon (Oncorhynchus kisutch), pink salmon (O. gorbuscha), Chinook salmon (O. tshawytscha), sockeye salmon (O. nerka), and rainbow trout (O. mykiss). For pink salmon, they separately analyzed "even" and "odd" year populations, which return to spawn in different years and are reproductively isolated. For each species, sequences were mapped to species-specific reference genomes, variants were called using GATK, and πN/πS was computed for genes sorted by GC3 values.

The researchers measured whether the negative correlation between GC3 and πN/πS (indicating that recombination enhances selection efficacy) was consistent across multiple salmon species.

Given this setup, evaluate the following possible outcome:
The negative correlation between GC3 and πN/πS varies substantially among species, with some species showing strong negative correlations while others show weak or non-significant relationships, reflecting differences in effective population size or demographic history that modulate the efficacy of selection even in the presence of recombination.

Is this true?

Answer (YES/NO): NO